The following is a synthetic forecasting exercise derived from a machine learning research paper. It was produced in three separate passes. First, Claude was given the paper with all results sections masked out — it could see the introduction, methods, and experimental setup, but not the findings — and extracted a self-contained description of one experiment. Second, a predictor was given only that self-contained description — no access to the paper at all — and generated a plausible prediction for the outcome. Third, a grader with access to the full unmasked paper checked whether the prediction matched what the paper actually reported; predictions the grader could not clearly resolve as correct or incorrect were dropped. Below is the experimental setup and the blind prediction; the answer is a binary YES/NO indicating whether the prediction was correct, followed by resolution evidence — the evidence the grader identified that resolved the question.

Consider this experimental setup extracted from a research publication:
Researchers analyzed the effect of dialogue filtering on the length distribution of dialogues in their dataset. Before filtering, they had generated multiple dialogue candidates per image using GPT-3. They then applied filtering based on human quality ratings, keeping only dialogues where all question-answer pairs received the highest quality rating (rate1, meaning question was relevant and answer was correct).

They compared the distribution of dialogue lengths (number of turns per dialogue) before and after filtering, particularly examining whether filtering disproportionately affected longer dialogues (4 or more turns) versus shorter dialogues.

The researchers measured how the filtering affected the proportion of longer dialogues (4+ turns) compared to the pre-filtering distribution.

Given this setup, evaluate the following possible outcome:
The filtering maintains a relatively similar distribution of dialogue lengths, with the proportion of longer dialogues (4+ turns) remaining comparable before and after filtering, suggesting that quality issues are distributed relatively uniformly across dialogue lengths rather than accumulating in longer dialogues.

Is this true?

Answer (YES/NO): NO